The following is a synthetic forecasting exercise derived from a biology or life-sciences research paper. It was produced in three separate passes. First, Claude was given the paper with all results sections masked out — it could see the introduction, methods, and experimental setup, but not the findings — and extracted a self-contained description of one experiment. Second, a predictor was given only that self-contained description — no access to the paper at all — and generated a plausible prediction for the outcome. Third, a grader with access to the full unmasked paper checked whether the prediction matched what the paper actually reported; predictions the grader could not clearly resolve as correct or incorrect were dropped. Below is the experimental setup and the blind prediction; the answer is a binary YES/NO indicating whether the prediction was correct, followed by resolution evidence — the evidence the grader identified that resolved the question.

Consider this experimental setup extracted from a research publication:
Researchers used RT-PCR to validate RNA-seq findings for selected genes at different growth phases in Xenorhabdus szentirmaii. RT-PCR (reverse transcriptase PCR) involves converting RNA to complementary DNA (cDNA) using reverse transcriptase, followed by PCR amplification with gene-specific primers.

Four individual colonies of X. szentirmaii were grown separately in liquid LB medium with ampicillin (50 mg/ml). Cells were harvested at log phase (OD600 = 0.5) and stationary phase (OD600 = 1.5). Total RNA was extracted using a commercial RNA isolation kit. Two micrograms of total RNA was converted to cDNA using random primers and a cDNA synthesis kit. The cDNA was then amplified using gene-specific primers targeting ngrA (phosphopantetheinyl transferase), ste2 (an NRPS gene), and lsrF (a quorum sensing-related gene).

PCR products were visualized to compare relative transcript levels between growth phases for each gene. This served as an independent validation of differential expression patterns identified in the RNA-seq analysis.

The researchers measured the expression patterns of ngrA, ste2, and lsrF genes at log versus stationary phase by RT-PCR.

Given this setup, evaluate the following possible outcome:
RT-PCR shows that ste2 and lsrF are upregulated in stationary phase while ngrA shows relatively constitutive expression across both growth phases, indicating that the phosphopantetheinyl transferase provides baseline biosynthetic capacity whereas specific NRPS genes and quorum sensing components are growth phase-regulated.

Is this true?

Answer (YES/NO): NO